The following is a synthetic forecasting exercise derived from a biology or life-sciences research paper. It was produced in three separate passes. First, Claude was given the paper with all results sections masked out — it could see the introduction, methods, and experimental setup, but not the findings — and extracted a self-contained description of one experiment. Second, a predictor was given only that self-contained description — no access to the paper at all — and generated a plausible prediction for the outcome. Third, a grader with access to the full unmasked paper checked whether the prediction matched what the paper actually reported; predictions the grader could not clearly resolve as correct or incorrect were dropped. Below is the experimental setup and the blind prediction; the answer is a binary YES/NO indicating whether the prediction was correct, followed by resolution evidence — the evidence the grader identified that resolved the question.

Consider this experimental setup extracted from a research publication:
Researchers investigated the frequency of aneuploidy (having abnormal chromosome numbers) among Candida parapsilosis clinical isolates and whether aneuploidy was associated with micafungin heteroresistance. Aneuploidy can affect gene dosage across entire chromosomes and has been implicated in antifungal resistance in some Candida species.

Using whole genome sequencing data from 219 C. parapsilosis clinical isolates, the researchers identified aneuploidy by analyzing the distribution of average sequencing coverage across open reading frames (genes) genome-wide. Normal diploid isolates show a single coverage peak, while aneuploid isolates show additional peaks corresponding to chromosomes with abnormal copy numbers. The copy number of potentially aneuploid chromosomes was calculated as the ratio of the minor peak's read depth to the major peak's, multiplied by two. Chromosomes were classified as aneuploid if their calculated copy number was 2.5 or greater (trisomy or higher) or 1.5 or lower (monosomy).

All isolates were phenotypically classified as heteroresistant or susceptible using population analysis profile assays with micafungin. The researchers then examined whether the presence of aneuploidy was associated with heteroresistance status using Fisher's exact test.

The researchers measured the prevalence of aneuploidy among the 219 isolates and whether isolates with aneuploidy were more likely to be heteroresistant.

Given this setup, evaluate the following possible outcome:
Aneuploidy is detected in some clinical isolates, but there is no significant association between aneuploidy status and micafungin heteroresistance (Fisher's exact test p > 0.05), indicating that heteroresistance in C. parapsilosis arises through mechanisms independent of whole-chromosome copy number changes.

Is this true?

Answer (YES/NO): YES